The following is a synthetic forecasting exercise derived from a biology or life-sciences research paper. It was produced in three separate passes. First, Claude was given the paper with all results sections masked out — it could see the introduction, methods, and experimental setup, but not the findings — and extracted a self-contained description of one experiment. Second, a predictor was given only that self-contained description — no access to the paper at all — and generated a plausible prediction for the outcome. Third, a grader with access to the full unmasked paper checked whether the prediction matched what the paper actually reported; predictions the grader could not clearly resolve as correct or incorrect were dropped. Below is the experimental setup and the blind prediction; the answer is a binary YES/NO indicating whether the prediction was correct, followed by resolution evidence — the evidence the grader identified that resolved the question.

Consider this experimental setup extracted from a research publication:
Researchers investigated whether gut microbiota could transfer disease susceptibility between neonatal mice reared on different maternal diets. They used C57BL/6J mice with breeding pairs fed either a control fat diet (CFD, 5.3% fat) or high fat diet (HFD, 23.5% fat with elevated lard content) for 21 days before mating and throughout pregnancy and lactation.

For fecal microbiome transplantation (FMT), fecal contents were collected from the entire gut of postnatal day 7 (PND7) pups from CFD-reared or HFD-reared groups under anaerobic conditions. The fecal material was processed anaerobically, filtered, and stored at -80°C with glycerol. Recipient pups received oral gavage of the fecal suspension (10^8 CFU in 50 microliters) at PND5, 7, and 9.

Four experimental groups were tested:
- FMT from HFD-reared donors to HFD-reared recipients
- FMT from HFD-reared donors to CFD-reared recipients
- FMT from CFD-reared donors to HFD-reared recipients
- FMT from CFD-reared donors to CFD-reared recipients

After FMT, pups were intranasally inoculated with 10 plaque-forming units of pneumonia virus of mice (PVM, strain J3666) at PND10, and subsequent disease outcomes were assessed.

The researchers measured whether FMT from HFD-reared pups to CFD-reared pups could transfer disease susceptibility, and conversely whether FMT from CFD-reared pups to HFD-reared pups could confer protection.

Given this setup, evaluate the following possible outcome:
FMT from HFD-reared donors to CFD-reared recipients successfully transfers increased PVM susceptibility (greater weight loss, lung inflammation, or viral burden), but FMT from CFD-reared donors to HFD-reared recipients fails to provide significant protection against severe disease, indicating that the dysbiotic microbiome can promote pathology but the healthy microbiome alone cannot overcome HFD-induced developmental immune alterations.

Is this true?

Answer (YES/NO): NO